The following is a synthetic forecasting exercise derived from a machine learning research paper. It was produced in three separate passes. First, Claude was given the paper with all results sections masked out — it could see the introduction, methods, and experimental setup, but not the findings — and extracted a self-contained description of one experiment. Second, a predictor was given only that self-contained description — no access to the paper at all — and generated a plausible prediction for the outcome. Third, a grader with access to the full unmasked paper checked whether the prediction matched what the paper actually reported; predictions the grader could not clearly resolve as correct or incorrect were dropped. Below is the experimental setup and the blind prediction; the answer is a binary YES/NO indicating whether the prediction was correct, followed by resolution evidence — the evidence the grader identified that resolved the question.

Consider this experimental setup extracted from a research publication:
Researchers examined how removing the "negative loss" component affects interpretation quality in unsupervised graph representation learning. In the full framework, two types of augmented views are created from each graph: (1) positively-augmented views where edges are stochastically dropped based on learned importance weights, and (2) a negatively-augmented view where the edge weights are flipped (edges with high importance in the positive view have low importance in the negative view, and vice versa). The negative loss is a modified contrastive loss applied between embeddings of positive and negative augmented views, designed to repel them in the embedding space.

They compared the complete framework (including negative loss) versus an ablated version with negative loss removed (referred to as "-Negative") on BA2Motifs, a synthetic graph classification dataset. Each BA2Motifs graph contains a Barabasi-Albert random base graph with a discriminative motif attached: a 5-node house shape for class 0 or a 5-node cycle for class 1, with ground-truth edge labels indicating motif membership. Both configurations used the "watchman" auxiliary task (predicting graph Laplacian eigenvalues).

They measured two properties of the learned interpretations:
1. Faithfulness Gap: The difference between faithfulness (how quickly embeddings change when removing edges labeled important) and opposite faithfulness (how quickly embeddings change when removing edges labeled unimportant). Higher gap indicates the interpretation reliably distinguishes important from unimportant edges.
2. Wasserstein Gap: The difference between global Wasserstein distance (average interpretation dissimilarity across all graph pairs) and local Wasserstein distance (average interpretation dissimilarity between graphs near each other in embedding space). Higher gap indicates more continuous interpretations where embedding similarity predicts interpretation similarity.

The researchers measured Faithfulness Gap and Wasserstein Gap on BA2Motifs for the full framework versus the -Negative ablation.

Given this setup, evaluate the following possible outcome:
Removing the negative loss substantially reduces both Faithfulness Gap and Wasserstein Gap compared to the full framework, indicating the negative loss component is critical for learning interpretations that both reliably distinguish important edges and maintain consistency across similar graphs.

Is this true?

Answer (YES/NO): YES